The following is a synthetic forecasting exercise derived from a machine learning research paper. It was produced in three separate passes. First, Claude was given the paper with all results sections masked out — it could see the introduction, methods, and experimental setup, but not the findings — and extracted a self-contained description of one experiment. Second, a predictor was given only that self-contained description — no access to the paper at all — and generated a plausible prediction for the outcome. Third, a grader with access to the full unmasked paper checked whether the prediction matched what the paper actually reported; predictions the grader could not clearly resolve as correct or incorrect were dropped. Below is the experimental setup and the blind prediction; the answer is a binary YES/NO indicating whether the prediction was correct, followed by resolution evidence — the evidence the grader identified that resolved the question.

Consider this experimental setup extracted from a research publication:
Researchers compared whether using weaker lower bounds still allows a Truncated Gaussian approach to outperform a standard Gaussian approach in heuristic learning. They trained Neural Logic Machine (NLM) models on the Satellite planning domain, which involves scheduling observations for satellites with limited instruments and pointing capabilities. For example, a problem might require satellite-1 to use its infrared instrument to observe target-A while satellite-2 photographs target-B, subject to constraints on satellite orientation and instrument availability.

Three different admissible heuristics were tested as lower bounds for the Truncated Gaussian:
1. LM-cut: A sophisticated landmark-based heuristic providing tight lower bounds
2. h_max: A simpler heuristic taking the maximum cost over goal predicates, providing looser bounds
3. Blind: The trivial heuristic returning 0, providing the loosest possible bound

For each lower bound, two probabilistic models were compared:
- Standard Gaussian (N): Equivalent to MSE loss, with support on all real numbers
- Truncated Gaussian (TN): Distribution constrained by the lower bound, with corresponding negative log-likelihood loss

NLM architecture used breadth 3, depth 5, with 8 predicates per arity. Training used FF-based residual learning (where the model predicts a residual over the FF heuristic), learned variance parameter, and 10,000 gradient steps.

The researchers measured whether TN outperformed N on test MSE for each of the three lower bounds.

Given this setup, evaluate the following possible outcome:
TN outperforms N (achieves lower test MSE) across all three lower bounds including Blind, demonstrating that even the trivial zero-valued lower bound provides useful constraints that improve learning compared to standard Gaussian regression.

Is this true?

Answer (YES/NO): NO